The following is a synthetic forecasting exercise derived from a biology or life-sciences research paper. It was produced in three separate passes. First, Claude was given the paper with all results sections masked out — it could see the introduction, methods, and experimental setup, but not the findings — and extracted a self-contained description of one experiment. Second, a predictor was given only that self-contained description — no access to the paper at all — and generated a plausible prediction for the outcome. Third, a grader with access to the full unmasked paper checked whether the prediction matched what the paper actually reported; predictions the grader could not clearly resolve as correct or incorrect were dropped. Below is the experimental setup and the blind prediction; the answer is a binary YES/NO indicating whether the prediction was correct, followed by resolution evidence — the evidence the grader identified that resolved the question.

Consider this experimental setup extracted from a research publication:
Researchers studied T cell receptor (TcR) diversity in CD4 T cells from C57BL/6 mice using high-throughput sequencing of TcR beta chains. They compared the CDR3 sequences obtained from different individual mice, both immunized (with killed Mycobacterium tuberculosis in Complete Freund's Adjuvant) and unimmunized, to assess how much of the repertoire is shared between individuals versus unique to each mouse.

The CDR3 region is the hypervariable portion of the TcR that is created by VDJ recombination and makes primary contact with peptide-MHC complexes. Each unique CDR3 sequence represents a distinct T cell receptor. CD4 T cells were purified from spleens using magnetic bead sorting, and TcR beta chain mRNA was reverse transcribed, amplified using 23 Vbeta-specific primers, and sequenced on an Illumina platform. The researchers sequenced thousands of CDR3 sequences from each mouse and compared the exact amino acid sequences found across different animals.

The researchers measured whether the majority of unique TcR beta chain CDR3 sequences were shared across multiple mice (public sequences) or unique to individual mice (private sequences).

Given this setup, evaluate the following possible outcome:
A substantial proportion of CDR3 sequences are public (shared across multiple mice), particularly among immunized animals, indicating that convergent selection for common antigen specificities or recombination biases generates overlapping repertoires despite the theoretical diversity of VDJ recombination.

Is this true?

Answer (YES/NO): NO